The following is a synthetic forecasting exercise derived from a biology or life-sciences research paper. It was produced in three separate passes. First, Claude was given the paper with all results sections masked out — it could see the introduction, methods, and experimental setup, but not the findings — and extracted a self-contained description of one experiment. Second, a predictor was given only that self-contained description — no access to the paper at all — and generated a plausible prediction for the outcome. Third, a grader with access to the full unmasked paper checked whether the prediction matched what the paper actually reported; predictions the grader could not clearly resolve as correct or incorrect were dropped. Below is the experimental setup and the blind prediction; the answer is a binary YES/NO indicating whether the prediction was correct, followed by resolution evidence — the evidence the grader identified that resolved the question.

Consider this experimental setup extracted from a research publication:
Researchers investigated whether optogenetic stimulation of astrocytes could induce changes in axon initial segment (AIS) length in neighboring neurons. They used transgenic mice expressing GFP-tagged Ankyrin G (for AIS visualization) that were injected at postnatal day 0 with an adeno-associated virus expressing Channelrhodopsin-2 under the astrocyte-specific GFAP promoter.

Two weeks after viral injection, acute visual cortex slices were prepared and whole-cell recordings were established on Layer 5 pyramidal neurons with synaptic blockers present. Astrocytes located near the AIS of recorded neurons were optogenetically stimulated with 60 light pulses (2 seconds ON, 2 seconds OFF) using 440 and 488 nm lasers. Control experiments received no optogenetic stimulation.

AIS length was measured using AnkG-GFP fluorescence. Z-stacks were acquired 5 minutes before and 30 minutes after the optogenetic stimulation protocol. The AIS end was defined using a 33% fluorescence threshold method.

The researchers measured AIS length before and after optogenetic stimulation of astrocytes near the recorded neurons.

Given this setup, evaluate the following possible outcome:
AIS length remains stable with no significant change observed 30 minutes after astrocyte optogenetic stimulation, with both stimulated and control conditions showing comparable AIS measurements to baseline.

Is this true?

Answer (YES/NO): NO